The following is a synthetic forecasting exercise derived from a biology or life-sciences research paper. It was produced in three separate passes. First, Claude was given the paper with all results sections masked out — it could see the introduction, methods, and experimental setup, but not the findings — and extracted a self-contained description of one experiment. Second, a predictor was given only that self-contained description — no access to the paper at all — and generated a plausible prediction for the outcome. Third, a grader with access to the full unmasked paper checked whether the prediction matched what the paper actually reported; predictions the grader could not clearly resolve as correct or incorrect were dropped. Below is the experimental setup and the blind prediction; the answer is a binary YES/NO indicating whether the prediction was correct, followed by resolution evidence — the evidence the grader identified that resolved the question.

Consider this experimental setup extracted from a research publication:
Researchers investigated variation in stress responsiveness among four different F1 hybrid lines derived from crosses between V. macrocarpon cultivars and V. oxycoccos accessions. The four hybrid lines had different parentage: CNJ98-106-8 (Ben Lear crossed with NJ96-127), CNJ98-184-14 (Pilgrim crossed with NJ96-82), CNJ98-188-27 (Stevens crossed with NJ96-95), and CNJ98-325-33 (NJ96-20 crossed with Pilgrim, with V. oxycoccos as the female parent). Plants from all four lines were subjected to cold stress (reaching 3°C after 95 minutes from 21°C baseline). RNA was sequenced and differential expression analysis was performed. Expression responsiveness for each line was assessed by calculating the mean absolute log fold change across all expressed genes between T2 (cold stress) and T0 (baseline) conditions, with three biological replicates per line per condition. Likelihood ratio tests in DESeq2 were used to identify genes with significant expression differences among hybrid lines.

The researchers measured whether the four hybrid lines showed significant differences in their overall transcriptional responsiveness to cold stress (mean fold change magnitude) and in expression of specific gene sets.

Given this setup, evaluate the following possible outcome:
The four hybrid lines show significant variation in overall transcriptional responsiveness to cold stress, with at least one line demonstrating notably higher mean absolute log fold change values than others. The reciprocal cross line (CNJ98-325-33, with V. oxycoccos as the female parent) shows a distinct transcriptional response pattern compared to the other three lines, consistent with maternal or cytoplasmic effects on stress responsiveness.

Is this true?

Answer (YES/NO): NO